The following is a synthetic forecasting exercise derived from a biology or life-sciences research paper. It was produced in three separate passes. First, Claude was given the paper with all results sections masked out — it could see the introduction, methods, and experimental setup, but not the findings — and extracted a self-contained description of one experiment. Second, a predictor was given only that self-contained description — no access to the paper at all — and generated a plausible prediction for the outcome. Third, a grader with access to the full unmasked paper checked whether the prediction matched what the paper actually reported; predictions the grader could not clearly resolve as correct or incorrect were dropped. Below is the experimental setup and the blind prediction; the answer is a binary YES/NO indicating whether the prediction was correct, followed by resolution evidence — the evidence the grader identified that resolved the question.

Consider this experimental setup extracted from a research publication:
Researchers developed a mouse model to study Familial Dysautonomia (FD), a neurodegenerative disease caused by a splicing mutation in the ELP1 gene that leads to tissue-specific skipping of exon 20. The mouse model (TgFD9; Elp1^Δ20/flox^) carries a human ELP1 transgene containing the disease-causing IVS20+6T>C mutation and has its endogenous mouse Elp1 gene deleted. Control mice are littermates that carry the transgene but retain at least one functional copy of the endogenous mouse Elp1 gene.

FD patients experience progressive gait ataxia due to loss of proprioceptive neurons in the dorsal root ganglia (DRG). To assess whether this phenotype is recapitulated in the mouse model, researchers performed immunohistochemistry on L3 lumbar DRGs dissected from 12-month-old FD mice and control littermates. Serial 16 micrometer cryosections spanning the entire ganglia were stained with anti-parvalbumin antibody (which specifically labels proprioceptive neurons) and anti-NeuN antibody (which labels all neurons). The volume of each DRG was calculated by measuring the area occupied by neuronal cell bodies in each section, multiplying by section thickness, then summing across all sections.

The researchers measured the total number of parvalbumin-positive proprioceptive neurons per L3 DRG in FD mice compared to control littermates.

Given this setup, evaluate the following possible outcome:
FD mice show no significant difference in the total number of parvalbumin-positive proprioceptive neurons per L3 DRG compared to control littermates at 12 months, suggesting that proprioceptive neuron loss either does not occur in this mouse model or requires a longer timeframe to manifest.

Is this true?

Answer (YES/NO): NO